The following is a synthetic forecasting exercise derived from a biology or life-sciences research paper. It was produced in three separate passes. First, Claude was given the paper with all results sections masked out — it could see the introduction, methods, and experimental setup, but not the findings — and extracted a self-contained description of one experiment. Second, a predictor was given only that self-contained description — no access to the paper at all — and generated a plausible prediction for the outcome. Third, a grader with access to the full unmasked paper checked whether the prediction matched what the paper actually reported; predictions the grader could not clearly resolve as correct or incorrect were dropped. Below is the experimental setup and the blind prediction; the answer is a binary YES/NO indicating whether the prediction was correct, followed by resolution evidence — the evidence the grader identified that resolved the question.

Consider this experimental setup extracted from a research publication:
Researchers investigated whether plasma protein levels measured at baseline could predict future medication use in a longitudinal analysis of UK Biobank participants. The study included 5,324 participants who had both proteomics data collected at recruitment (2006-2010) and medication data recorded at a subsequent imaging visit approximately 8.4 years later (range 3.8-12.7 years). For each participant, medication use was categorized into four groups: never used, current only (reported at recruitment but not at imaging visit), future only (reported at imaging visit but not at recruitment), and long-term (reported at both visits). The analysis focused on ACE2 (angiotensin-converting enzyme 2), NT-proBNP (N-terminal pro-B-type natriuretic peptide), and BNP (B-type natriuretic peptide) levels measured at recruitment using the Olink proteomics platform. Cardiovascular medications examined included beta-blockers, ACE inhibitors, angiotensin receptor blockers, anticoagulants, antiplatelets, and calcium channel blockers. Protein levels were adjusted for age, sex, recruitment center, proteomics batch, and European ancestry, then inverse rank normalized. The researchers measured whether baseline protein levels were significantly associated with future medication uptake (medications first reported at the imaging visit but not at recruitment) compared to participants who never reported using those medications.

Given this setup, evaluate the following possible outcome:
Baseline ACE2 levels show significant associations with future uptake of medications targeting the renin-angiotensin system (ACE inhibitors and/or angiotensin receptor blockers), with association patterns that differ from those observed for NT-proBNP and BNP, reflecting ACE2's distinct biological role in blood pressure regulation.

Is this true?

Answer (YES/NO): YES